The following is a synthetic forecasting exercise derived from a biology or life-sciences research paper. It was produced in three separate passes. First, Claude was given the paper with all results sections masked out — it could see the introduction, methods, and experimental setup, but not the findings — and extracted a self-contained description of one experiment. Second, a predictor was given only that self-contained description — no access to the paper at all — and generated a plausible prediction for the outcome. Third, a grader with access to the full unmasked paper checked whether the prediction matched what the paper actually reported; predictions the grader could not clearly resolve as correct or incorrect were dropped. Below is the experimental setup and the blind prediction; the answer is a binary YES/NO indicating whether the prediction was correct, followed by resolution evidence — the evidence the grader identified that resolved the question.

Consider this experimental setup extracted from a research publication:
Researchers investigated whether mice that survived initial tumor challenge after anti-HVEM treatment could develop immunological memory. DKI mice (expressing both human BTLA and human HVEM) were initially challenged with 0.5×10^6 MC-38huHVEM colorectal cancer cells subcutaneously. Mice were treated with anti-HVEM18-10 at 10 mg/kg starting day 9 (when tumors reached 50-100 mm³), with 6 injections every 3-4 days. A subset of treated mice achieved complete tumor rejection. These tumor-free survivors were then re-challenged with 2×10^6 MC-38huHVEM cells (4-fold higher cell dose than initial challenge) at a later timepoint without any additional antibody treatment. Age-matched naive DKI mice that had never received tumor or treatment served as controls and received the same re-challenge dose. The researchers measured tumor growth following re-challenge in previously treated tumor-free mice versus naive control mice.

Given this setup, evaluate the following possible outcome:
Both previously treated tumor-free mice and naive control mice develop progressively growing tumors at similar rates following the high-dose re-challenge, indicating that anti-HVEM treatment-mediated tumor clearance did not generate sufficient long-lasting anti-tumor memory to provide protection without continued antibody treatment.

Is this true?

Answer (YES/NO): NO